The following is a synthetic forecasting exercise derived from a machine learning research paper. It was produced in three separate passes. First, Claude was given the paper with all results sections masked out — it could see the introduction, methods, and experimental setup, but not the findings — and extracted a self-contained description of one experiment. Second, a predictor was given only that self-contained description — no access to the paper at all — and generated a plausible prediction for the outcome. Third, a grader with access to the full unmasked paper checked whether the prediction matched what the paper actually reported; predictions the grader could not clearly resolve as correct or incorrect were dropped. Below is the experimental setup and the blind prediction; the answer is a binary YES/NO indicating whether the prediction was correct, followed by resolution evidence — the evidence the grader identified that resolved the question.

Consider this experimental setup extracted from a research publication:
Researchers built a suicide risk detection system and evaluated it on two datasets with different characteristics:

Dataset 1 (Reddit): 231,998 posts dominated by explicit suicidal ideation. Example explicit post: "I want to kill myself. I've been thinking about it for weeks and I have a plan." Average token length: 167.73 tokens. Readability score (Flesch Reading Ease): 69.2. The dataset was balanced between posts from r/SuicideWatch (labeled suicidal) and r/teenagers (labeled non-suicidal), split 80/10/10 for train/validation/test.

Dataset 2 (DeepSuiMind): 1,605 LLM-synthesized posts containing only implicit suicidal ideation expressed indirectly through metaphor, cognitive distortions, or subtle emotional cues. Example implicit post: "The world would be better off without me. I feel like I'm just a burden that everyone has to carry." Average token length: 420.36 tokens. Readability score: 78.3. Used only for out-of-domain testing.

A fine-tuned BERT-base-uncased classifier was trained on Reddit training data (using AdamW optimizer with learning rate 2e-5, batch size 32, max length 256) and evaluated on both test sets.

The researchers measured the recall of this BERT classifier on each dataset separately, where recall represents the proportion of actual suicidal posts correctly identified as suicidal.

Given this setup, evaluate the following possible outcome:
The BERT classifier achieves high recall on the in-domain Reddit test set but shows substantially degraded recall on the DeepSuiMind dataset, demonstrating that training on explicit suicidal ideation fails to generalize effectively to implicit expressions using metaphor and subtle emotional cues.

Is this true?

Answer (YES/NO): YES